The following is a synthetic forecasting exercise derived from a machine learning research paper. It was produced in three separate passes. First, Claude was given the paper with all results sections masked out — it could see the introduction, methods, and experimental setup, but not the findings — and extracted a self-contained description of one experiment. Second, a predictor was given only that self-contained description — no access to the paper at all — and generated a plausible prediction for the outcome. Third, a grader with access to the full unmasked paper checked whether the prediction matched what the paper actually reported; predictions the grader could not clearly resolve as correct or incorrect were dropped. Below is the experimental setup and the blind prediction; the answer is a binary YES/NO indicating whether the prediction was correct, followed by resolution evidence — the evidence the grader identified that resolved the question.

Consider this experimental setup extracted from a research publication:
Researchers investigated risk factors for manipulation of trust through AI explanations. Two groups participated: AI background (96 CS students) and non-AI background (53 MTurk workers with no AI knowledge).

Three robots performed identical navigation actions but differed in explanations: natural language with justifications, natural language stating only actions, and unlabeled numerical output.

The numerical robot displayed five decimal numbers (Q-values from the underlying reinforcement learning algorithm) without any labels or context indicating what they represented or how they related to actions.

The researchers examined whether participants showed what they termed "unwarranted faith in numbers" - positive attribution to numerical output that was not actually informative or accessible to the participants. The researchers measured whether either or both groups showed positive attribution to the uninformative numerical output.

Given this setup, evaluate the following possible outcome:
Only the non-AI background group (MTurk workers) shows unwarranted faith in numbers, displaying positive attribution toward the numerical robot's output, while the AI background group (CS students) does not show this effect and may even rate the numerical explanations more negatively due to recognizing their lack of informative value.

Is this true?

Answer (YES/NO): NO